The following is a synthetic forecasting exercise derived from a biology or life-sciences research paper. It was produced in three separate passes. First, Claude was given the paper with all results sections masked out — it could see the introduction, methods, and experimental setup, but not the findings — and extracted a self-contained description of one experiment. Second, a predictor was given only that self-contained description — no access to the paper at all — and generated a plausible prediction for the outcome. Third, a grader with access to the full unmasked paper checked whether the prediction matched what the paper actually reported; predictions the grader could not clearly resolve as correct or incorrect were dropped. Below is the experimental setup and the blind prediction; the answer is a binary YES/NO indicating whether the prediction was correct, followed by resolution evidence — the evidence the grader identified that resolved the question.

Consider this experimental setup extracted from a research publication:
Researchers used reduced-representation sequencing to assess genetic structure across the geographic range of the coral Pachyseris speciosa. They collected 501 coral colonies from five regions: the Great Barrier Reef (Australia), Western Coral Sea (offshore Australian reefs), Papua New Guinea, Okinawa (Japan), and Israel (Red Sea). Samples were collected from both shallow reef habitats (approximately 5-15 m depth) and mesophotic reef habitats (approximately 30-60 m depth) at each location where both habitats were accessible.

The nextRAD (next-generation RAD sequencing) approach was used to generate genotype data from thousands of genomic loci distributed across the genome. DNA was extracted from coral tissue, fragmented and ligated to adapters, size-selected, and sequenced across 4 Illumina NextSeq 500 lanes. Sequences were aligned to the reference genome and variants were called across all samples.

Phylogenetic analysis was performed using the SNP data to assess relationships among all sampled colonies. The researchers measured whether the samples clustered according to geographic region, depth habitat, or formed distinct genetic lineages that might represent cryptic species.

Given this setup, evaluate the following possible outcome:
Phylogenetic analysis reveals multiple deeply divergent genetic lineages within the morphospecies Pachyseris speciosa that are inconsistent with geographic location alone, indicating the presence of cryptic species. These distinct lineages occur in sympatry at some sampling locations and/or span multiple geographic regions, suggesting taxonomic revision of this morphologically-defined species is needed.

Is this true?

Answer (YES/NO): YES